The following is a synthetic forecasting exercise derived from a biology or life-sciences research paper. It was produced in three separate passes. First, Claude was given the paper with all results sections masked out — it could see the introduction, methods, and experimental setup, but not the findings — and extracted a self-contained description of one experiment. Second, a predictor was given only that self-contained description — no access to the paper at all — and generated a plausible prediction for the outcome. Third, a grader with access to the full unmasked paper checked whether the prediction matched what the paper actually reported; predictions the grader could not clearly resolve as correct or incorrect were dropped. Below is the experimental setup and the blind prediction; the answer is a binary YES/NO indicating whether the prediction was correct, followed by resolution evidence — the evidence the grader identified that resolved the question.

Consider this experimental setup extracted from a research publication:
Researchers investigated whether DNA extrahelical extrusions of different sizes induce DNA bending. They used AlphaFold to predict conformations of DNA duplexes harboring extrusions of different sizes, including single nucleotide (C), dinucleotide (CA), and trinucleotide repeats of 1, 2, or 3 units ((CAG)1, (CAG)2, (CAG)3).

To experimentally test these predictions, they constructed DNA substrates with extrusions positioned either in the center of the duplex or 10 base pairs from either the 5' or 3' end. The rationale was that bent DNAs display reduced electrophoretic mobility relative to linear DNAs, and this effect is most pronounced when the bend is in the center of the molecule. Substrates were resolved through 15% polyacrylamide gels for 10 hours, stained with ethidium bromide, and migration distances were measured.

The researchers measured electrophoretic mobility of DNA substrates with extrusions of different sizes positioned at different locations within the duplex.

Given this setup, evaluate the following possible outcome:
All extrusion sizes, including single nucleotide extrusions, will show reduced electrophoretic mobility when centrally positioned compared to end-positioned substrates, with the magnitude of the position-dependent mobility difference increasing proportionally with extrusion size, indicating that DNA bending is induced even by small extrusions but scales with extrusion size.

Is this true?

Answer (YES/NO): NO